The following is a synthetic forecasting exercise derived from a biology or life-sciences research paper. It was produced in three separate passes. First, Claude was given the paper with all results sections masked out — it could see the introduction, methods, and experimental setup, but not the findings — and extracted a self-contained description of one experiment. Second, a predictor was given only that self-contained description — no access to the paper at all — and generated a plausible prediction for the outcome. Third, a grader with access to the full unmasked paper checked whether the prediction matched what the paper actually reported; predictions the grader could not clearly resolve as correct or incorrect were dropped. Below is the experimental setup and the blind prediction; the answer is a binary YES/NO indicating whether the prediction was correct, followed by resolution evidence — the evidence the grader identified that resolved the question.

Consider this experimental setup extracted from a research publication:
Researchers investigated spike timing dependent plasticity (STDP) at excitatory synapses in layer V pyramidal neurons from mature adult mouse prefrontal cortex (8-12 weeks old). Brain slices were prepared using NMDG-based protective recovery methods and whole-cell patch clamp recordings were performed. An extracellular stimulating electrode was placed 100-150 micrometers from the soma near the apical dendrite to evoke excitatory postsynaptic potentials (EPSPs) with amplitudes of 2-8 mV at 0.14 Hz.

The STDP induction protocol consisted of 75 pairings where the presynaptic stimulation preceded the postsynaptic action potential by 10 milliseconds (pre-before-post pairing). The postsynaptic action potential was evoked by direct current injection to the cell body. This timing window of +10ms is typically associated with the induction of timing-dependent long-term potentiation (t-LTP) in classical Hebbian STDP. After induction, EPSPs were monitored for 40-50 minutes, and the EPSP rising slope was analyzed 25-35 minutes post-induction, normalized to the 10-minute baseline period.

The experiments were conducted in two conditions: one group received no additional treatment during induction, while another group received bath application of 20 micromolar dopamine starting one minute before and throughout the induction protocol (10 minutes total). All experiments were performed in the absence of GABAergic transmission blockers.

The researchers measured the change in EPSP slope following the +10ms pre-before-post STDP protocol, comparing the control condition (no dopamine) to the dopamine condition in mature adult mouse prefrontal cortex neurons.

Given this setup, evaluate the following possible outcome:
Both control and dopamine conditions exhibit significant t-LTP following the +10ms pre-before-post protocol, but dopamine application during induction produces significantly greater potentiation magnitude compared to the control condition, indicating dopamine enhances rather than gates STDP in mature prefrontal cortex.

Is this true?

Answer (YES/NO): NO